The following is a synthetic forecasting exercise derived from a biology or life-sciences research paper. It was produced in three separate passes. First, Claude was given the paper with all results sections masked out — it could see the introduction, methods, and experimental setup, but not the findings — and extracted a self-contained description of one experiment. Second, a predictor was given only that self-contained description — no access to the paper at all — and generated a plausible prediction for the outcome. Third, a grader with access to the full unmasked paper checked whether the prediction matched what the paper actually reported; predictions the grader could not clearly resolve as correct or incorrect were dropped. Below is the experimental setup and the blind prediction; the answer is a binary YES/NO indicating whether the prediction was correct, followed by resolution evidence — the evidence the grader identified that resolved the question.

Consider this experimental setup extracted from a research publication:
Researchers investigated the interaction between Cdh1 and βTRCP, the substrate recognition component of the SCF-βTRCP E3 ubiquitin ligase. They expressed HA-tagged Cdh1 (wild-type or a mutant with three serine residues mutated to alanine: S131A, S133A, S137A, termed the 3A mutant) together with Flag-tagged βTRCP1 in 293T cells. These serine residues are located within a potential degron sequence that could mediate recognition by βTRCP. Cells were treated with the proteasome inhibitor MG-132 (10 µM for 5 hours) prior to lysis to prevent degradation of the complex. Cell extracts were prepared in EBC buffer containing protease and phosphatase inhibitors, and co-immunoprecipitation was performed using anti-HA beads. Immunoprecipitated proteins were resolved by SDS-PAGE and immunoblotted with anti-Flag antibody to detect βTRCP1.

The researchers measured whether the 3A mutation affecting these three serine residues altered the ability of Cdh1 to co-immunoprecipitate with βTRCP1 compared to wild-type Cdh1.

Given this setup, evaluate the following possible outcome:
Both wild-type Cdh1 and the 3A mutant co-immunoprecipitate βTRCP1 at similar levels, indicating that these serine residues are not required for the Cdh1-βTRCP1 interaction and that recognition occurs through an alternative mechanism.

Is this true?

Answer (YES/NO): NO